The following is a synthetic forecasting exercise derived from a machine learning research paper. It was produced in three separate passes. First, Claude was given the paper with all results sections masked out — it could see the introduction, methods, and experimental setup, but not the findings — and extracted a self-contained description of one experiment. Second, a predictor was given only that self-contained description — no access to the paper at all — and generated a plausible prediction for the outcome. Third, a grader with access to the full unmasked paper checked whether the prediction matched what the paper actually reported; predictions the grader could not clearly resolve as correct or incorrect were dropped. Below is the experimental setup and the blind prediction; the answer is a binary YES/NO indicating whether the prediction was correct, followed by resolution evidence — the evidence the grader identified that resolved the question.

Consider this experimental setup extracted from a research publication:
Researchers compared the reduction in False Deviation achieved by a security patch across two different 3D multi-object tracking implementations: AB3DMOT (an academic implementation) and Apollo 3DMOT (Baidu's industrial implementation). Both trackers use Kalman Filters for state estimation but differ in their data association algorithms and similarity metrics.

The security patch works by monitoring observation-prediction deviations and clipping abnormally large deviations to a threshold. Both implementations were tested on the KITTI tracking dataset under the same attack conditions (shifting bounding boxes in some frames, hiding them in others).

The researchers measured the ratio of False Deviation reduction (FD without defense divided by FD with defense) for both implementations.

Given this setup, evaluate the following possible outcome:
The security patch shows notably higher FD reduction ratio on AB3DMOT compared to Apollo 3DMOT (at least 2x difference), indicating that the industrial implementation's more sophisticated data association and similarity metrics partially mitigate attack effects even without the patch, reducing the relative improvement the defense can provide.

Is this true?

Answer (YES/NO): NO